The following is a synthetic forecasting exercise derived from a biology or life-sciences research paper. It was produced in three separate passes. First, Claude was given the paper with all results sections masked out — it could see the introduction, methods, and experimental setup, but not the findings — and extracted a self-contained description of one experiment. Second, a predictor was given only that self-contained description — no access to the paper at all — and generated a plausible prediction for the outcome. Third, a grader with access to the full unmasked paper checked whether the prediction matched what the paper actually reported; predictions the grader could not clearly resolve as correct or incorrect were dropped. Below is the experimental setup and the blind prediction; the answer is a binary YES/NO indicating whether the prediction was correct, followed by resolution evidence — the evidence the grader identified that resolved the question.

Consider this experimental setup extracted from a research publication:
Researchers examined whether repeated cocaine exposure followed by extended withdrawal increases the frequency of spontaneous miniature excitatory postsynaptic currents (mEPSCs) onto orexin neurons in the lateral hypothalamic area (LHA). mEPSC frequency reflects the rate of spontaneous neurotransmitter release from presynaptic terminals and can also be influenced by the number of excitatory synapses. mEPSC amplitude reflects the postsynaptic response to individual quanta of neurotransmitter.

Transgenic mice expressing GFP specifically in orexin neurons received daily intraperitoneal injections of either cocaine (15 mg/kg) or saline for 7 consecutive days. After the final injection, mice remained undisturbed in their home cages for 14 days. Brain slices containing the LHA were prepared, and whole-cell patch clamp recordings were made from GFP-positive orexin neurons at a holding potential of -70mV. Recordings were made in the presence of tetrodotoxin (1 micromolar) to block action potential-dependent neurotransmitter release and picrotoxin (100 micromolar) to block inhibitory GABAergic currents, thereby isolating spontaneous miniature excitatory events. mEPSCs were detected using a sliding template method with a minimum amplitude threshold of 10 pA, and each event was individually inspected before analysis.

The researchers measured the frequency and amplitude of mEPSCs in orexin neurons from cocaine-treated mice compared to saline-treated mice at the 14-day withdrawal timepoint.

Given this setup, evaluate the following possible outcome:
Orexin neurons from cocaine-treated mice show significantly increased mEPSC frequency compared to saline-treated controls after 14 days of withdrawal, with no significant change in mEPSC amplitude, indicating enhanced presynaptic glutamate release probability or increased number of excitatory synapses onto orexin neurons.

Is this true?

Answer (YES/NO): YES